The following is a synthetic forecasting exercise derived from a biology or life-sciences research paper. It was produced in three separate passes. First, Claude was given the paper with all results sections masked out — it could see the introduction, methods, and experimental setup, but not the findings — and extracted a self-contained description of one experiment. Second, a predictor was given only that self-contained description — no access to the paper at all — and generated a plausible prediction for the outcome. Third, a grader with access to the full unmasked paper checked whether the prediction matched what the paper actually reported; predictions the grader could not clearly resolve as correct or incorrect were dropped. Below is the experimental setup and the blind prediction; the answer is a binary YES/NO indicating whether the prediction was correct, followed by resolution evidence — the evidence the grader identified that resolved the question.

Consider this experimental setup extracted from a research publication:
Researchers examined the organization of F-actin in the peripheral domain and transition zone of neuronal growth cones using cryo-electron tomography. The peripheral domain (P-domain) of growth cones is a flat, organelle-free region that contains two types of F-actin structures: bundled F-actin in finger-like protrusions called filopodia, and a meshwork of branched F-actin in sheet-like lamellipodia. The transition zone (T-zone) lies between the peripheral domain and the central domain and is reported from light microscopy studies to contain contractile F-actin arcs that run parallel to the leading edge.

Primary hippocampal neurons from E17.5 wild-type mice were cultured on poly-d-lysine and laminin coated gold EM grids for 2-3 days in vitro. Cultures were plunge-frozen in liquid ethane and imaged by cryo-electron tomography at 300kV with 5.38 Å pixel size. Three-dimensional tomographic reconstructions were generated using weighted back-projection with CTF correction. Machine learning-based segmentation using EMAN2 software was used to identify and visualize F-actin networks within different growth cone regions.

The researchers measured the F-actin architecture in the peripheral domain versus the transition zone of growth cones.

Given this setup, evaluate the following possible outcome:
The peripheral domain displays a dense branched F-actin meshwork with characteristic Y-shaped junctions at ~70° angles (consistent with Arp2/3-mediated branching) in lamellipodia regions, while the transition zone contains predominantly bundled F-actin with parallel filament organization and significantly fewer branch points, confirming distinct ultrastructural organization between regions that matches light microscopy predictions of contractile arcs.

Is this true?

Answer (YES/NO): NO